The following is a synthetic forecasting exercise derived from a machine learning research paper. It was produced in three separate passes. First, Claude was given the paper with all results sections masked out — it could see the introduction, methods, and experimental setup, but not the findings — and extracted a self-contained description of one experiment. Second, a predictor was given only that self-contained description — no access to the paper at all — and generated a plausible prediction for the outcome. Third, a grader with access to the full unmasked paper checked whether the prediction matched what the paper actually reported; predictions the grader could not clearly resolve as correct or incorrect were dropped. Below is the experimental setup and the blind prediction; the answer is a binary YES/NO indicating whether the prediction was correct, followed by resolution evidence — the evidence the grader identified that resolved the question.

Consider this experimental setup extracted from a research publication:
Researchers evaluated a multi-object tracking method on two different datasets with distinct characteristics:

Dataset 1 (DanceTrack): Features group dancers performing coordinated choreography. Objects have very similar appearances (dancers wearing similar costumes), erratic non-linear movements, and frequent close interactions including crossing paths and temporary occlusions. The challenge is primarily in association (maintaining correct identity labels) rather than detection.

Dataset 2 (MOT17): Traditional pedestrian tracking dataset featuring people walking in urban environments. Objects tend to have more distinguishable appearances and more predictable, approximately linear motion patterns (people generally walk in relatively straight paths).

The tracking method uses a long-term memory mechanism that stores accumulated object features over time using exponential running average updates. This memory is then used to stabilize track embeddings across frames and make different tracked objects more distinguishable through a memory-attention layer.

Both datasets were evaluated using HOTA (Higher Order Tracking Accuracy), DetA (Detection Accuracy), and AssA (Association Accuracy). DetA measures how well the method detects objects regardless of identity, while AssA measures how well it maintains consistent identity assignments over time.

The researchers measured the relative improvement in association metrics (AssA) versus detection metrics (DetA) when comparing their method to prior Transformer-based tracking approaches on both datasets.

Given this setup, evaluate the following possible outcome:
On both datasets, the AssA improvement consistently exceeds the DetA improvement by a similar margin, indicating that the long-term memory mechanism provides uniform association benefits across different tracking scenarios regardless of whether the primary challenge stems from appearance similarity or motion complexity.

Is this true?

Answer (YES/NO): NO